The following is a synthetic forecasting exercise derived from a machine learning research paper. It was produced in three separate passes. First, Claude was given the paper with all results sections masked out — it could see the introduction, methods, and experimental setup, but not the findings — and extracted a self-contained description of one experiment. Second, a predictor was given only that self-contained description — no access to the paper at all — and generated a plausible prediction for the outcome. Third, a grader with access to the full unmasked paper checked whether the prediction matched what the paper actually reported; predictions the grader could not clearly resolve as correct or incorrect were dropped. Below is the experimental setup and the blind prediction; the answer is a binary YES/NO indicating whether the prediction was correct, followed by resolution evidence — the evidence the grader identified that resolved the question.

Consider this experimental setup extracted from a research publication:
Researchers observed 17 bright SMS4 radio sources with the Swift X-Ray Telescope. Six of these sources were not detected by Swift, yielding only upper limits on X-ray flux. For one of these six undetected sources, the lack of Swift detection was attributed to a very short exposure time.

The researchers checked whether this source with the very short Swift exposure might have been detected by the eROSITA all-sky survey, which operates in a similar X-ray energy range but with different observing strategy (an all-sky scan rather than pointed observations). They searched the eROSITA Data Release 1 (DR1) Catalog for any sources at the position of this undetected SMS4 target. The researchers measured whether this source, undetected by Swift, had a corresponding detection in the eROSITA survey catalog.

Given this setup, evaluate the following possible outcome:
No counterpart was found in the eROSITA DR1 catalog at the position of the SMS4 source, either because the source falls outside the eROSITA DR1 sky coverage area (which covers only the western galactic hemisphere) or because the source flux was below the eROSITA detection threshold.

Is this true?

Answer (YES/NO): NO